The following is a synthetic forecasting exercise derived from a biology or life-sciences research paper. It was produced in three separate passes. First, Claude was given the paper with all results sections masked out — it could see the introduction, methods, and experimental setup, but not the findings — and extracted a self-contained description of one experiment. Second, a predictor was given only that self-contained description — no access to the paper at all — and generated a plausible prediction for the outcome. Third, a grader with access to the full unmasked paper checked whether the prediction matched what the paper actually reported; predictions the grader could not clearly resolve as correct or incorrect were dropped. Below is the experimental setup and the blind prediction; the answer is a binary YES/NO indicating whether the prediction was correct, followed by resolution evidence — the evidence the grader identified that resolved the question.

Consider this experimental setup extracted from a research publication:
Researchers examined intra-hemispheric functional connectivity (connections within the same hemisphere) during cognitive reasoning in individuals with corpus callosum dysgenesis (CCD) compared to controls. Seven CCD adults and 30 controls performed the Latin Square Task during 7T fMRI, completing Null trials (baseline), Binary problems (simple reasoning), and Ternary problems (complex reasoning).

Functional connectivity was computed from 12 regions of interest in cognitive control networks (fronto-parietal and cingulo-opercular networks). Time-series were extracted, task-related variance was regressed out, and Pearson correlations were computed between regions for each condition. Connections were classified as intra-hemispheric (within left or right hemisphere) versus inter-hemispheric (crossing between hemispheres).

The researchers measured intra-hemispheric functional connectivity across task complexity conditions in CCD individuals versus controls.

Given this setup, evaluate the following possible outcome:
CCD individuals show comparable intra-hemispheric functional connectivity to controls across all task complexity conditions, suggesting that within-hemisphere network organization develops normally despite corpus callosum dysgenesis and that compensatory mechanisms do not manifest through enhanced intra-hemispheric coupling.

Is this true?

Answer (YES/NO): NO